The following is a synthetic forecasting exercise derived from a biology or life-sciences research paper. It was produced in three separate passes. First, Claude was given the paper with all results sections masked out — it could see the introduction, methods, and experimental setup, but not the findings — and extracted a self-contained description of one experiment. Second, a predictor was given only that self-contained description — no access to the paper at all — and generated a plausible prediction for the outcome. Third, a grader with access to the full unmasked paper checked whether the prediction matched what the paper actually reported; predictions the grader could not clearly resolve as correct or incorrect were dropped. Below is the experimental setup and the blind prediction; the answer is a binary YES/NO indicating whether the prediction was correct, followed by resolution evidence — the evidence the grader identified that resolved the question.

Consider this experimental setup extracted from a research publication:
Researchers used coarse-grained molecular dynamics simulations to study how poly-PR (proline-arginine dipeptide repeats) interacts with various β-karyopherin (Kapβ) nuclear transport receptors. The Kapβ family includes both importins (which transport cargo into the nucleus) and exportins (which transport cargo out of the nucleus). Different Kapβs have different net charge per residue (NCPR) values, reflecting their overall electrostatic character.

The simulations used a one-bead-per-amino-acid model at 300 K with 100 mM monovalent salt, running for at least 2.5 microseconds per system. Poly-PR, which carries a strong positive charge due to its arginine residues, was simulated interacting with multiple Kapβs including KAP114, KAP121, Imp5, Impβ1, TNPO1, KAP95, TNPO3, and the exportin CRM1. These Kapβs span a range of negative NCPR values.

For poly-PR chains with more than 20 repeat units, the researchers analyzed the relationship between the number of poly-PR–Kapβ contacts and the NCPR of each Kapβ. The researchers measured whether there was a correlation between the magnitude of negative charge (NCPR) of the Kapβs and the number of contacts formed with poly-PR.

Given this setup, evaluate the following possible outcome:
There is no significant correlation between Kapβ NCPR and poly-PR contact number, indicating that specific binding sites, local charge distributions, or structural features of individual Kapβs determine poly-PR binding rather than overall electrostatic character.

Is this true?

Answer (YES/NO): NO